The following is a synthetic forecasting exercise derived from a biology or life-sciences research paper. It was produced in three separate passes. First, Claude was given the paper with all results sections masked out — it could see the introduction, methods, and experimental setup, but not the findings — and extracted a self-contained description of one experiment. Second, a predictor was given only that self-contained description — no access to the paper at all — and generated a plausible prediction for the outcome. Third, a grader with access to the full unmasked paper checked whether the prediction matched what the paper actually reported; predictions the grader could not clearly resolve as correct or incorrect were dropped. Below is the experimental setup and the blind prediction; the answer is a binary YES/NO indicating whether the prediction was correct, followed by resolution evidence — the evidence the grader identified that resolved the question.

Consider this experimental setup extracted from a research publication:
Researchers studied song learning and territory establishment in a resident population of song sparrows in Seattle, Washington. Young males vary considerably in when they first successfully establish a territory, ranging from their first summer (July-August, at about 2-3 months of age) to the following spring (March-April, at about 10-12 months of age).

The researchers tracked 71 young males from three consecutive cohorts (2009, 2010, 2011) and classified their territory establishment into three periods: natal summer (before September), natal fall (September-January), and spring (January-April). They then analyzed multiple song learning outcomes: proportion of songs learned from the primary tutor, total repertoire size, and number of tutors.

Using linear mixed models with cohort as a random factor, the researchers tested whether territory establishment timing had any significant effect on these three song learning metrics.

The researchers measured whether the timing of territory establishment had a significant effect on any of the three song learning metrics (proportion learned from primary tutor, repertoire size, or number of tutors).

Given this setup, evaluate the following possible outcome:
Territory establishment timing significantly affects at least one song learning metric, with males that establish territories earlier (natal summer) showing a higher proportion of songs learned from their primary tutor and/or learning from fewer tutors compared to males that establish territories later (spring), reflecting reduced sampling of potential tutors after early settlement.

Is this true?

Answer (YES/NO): NO